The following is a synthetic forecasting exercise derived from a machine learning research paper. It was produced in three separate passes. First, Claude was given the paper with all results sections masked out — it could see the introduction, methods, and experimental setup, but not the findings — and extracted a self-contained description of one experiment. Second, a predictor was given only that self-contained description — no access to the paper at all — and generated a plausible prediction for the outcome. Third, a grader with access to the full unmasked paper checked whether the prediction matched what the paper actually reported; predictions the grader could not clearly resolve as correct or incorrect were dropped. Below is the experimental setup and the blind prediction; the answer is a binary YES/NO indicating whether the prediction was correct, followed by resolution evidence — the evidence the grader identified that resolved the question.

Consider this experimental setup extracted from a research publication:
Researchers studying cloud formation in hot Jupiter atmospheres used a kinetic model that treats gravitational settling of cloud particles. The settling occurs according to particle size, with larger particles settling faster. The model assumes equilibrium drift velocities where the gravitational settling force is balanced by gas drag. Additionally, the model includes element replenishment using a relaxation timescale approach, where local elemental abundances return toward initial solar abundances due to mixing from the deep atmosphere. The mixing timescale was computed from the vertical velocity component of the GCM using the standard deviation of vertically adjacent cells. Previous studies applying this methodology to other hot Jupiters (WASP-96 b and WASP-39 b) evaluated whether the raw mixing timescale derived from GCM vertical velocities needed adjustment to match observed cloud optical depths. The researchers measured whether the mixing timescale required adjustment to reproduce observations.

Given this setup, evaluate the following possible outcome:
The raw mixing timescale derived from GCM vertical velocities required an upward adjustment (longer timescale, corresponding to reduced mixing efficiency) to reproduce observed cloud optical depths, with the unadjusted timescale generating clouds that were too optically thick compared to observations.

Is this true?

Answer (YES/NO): NO